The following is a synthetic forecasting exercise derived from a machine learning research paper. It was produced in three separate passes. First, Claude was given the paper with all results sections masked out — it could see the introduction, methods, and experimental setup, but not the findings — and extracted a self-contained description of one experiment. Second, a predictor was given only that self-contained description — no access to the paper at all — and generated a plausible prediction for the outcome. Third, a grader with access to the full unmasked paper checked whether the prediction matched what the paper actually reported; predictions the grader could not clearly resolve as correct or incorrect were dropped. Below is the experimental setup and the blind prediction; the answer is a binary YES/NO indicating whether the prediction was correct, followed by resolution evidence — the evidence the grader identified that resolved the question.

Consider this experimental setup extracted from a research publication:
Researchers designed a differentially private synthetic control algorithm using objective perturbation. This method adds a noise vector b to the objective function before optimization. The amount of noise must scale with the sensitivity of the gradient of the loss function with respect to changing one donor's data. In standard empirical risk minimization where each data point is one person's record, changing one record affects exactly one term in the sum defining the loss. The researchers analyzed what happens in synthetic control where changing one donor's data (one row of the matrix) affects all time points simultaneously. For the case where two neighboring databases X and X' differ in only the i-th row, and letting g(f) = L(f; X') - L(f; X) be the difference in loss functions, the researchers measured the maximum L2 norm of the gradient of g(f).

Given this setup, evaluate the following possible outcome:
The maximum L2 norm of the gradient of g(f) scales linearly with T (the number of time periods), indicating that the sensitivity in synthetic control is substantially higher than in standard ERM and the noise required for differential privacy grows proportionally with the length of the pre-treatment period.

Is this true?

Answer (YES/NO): NO